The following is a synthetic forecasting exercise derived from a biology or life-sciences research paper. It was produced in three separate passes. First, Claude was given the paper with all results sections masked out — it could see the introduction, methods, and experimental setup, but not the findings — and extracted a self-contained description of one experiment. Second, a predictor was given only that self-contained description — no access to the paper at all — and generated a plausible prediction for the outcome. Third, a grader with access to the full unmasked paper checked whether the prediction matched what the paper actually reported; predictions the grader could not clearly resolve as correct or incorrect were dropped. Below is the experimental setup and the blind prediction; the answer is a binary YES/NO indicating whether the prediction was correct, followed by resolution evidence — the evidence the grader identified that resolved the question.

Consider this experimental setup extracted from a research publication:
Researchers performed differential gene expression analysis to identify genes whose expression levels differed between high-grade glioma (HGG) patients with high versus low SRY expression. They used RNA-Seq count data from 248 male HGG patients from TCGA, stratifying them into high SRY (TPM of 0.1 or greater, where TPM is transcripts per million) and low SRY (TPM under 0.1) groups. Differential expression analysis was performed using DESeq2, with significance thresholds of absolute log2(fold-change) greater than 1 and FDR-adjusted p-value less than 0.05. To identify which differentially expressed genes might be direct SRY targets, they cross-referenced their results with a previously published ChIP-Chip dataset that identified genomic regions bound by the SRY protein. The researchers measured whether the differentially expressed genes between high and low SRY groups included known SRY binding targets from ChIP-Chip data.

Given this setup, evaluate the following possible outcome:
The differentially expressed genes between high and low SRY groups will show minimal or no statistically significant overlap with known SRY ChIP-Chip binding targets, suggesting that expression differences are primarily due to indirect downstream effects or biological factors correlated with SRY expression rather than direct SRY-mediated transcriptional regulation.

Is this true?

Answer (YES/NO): NO